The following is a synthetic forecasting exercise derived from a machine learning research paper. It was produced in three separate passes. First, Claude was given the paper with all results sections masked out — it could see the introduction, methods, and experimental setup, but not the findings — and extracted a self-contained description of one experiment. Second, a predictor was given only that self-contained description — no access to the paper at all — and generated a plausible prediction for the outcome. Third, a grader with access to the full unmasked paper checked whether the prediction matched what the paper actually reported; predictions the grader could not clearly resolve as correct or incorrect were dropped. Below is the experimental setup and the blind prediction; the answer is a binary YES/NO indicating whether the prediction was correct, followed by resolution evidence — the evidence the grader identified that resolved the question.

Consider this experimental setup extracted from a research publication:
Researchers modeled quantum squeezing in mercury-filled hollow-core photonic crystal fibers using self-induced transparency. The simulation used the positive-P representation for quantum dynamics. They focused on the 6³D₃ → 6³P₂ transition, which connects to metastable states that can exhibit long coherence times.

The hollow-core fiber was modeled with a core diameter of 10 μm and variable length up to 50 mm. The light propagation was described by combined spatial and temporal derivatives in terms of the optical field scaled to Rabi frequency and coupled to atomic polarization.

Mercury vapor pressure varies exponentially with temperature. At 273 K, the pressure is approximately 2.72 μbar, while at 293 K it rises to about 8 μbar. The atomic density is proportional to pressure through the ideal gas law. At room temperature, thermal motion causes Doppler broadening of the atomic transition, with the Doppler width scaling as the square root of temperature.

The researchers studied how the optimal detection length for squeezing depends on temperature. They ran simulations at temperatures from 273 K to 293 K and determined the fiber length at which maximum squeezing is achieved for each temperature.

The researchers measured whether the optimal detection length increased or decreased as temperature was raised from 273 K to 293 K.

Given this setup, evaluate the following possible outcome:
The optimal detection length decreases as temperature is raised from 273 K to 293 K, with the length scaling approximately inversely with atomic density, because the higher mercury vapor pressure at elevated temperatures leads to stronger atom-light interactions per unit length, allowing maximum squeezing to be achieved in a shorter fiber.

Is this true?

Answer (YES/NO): YES